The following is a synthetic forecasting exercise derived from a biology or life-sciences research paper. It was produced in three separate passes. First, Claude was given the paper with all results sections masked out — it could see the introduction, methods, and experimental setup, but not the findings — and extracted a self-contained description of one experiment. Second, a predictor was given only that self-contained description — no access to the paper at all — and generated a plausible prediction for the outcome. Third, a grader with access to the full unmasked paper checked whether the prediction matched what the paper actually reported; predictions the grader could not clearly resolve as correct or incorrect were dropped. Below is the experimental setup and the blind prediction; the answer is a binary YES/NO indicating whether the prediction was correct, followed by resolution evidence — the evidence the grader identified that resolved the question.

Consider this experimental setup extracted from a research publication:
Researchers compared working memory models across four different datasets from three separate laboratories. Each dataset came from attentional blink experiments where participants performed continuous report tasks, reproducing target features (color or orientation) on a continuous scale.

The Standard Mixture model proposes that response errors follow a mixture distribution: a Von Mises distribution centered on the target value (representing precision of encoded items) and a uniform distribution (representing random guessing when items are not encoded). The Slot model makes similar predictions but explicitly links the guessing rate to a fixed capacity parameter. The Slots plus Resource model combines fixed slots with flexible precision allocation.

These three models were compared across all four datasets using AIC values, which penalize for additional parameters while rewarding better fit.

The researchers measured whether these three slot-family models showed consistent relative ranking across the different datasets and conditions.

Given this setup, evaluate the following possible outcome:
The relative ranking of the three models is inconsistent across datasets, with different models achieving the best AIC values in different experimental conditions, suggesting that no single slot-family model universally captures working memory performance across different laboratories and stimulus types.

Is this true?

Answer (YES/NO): NO